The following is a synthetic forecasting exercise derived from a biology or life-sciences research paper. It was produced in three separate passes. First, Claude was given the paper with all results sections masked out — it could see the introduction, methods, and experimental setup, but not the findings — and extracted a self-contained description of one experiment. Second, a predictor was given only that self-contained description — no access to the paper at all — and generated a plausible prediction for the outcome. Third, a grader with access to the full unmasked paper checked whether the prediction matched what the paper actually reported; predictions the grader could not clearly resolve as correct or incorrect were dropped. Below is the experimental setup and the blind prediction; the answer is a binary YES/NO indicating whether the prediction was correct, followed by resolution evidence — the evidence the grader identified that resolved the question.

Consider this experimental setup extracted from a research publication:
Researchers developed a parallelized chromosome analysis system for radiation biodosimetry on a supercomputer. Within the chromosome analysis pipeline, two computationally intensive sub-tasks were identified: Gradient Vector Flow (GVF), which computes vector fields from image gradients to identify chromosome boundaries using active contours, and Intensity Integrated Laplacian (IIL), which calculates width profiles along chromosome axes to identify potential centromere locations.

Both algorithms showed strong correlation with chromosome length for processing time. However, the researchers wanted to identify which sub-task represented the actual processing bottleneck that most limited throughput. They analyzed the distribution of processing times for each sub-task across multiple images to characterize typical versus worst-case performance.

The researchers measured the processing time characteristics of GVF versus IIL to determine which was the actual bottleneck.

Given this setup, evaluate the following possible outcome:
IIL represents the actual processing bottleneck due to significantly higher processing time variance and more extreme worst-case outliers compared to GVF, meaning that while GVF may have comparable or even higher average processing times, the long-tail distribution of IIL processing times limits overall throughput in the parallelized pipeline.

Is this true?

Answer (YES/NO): NO